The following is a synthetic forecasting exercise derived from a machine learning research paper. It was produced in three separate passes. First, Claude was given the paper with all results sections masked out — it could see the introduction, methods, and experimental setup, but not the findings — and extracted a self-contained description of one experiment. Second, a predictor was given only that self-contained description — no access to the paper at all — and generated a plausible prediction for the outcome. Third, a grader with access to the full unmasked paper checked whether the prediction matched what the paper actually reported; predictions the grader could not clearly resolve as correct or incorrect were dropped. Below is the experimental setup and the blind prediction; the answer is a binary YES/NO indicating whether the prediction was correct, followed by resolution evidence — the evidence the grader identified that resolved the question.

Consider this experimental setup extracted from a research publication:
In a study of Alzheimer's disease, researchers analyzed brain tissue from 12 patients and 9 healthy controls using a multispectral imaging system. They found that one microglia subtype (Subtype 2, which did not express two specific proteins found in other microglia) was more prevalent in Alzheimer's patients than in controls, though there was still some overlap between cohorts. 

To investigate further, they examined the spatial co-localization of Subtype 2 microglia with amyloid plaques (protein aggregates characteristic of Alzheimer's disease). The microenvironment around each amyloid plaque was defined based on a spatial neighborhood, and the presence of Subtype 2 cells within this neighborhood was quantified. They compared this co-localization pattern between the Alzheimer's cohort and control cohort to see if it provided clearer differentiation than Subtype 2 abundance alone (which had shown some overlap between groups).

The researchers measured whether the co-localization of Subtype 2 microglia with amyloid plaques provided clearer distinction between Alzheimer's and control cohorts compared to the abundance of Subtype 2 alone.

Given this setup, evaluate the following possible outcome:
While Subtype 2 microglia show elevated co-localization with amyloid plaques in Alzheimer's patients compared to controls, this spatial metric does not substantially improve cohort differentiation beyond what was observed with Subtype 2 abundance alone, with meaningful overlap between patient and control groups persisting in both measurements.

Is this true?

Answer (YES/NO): NO